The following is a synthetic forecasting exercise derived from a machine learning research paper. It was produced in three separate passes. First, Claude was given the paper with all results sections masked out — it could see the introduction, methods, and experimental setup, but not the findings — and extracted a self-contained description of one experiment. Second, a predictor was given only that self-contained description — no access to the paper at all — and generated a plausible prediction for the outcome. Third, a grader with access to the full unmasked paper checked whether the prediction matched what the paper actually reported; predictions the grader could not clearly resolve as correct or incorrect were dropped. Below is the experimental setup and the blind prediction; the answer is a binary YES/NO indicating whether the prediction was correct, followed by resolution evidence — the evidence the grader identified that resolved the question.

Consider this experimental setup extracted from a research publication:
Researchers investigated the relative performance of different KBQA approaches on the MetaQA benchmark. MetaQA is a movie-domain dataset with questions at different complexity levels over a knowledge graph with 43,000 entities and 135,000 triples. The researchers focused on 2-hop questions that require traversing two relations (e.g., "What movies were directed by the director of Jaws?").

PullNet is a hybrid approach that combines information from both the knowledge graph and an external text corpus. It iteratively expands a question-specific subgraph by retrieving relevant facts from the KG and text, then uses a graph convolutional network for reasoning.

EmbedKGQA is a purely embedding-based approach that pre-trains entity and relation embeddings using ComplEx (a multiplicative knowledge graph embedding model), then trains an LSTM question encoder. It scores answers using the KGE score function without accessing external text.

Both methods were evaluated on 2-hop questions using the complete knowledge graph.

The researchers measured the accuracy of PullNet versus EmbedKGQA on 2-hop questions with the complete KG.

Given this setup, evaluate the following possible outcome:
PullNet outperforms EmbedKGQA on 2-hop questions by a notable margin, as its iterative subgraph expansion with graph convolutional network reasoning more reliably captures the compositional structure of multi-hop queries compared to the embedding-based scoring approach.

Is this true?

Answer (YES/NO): NO